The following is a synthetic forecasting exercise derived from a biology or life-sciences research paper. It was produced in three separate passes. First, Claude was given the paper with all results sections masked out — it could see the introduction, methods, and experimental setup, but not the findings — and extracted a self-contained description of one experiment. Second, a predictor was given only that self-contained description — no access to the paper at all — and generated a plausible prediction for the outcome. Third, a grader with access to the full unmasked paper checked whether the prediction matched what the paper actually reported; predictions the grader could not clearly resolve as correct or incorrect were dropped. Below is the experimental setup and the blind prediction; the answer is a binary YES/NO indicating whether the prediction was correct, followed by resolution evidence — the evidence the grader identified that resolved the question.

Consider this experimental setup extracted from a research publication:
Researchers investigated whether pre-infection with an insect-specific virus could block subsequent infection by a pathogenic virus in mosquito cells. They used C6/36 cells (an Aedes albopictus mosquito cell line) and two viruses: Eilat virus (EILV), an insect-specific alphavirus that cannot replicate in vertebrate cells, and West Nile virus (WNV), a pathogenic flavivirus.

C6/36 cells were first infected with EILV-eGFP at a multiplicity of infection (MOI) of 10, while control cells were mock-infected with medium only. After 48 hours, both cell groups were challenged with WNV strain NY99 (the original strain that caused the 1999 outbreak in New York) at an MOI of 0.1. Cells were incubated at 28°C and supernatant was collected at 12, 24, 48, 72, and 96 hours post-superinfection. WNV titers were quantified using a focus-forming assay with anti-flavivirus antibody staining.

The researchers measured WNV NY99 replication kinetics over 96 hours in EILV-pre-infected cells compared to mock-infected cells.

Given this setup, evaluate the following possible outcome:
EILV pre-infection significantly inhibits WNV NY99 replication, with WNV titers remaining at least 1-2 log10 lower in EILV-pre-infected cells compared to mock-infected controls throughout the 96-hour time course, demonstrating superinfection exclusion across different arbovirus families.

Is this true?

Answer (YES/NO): NO